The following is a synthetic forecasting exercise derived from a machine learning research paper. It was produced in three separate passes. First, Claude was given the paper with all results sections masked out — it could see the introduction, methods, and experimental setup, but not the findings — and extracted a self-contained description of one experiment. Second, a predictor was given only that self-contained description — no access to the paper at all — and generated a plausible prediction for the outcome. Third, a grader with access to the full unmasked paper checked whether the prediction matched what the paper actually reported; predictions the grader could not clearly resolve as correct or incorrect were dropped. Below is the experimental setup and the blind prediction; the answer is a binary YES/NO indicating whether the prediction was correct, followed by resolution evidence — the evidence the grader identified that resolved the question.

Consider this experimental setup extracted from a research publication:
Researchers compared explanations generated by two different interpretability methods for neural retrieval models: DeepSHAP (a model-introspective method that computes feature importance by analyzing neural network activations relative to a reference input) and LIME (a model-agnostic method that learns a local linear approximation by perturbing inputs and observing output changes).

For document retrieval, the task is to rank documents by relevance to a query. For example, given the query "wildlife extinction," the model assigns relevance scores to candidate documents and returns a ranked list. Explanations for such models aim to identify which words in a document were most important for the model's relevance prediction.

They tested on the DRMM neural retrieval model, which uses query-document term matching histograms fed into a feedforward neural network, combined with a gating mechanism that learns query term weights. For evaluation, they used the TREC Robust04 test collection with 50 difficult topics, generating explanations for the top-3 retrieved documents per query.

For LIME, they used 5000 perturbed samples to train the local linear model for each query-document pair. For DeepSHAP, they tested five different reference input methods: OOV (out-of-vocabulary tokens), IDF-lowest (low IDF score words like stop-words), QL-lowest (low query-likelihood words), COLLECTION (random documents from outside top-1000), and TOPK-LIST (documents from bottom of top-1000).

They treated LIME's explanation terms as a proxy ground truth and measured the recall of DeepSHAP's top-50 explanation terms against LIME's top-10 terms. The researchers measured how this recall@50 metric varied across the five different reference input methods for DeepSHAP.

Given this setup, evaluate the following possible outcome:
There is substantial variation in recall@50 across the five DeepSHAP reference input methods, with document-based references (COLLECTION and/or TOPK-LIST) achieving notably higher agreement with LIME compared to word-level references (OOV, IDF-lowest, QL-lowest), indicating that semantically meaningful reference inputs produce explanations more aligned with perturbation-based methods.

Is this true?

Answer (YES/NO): NO